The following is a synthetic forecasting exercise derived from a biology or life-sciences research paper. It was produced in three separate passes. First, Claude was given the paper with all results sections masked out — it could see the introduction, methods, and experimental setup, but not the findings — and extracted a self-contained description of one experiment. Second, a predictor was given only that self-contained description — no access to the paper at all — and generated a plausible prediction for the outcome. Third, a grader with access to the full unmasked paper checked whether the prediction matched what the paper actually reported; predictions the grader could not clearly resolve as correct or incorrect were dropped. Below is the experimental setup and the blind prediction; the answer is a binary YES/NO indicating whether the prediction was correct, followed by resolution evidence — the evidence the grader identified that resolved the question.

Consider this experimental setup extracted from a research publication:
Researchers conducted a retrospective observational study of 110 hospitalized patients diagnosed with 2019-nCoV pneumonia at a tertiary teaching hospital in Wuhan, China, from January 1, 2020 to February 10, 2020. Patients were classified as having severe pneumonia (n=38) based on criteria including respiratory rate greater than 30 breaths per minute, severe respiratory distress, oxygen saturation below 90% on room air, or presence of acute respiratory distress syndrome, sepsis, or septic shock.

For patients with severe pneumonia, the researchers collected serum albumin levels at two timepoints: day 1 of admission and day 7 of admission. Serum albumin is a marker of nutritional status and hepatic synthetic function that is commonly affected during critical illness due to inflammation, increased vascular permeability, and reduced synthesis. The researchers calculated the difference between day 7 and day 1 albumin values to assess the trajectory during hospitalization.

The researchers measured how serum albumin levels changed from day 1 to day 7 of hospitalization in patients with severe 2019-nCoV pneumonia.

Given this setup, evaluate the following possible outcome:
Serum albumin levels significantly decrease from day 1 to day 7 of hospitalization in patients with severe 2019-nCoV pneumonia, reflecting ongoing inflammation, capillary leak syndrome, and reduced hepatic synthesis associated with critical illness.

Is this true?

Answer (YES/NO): YES